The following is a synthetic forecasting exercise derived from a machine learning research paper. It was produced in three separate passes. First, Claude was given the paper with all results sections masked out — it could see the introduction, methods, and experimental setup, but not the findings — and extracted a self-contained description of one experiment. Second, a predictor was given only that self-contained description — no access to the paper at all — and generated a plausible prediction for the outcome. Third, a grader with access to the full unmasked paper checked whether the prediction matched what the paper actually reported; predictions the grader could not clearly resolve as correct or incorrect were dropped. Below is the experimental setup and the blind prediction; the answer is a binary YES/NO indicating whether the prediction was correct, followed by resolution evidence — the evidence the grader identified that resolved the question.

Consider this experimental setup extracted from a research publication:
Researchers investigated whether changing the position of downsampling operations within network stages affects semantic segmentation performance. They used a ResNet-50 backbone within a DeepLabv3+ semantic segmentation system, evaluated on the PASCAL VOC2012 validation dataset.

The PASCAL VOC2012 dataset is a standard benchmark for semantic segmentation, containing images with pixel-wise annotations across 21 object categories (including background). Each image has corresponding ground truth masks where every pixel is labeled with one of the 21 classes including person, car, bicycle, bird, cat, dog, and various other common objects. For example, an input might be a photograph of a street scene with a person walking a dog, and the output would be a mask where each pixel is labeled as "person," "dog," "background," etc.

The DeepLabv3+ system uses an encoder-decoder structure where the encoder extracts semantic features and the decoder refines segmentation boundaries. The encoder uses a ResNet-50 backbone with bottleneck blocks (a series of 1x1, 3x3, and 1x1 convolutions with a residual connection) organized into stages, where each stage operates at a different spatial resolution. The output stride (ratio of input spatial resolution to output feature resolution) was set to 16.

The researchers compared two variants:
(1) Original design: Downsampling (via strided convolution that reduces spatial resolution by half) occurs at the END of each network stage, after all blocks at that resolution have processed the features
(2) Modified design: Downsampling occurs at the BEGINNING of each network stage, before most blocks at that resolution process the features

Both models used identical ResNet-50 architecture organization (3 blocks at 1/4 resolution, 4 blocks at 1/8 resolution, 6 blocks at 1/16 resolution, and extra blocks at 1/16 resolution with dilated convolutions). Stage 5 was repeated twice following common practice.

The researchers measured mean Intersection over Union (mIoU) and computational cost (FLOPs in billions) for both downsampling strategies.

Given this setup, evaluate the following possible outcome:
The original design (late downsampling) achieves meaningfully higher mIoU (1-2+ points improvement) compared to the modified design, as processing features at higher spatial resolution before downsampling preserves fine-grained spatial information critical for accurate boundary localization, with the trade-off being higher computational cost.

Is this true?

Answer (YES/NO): NO